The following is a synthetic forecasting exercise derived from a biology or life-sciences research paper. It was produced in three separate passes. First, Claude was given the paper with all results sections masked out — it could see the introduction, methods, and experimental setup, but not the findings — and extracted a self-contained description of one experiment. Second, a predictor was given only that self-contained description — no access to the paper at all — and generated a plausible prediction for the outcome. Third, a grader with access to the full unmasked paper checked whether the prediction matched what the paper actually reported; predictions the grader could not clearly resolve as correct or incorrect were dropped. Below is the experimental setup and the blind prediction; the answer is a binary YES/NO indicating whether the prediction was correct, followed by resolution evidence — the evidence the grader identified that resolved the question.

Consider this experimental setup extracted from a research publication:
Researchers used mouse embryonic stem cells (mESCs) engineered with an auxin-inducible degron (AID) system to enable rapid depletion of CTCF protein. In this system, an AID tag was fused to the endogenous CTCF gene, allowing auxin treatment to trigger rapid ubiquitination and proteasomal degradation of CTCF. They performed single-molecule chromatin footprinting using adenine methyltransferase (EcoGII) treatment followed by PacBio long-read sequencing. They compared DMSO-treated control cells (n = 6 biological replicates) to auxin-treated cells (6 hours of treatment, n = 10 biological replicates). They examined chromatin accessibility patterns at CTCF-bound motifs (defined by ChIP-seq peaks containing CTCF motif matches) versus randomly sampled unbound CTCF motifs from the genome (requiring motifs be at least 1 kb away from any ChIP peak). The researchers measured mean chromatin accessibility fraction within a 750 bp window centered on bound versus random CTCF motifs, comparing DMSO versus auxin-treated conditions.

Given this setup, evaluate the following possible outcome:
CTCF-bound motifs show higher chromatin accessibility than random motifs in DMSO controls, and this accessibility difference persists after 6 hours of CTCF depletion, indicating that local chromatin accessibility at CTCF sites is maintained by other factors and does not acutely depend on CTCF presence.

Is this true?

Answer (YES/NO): NO